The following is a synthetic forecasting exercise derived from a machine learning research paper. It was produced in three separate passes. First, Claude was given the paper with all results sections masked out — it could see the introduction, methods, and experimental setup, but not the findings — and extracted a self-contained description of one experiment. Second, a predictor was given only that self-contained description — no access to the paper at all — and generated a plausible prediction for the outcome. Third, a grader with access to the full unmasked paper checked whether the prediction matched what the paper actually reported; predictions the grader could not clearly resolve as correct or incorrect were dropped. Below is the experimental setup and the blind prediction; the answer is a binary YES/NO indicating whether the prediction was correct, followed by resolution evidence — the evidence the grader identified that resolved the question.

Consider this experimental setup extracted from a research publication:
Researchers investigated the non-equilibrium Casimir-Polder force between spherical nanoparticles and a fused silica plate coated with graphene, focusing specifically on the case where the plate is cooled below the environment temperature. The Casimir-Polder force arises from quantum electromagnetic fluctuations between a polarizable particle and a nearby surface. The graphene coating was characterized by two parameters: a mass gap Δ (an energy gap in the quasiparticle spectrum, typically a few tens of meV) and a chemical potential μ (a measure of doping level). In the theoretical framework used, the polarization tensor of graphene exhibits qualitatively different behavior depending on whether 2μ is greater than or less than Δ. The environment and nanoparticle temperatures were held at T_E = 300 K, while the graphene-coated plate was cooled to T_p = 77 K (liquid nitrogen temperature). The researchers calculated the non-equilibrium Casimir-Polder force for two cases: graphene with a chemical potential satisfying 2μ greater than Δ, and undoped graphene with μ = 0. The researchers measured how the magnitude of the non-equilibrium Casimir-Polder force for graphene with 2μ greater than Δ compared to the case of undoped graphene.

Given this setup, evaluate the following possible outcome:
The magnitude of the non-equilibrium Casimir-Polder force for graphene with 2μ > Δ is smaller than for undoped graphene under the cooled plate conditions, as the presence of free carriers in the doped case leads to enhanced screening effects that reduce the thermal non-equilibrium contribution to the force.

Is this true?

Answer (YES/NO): NO